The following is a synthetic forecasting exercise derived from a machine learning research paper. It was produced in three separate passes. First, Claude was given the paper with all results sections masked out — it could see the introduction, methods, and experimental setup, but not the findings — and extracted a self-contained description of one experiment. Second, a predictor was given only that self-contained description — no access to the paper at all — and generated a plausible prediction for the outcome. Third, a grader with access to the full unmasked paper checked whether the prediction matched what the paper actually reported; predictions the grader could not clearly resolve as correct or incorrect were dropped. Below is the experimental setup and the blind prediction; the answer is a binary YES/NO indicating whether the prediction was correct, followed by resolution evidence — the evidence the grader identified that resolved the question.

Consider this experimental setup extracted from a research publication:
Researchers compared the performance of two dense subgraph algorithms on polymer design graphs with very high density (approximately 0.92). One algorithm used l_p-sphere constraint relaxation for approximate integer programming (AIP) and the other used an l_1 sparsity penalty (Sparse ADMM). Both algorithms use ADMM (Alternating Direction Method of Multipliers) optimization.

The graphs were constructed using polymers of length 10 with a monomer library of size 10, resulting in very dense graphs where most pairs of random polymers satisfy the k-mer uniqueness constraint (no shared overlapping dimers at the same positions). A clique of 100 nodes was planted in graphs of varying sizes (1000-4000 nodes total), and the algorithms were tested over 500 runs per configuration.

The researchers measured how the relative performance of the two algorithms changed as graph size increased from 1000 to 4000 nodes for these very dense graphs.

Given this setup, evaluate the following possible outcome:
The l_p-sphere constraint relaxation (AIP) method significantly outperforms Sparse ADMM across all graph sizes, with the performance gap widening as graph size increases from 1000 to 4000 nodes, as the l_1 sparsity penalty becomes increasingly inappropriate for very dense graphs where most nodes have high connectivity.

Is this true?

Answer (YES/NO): NO